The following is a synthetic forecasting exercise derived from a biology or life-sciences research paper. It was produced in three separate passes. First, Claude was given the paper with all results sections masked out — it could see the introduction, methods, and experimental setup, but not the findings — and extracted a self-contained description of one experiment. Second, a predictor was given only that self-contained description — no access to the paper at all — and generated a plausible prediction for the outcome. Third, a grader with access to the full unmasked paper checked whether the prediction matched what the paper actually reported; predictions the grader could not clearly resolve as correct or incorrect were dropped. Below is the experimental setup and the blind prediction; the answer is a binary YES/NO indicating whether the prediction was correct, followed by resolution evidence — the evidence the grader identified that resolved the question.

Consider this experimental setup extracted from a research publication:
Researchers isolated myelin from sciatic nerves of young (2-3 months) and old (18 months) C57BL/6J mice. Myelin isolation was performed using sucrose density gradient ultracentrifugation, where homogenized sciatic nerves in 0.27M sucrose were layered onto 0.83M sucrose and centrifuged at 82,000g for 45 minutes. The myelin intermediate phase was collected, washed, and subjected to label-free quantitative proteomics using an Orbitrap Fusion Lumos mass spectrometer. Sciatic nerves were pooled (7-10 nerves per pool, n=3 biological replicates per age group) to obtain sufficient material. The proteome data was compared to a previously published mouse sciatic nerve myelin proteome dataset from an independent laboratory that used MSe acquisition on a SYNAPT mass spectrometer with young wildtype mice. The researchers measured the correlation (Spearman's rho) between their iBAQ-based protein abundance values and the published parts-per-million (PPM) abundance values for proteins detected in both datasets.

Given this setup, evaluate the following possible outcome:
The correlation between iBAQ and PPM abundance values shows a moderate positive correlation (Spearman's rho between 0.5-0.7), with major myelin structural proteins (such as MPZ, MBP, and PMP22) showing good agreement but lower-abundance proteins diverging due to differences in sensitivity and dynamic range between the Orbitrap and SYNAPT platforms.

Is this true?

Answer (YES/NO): NO